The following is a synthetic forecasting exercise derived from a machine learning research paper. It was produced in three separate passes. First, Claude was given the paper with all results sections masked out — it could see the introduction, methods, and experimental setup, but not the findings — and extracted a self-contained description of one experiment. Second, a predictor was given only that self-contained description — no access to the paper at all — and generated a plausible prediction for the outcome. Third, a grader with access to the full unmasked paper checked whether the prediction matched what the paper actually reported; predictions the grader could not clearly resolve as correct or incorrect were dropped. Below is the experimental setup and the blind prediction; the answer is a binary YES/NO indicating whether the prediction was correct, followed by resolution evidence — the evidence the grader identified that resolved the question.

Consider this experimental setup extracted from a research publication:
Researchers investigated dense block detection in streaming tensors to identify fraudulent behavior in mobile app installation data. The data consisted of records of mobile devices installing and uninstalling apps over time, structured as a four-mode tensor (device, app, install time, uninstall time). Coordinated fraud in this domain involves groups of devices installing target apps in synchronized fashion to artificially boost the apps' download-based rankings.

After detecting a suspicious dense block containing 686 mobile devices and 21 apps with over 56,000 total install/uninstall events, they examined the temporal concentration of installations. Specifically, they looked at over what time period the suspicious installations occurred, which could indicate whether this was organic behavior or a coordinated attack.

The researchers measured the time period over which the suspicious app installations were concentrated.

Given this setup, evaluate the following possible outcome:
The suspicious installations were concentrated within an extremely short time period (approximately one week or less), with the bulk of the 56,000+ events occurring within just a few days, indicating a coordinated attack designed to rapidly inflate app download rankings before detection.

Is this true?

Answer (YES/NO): NO